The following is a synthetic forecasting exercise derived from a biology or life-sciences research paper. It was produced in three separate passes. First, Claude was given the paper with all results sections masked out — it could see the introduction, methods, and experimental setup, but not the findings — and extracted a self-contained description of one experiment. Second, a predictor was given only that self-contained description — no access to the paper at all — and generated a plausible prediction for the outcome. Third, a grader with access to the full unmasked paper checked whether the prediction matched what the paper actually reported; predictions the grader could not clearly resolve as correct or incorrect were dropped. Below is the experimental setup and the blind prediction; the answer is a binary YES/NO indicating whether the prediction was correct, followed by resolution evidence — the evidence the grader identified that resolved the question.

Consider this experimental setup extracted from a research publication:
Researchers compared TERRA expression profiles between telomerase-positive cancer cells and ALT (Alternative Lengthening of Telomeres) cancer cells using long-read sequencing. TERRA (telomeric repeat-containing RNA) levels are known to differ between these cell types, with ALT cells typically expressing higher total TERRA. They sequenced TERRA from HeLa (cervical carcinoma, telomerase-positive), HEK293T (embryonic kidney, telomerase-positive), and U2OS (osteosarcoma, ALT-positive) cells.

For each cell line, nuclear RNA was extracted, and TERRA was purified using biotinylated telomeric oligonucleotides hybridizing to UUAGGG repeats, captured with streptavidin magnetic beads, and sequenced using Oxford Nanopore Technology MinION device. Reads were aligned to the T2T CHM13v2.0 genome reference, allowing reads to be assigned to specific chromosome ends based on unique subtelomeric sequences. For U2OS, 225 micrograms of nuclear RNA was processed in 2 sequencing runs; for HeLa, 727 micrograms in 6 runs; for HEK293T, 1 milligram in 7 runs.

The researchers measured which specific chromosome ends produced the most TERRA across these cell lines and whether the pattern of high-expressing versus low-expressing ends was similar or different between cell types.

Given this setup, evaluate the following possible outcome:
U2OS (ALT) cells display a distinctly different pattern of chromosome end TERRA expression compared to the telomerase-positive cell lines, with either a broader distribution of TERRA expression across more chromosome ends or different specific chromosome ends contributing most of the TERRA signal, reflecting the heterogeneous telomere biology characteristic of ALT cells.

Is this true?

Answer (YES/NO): NO